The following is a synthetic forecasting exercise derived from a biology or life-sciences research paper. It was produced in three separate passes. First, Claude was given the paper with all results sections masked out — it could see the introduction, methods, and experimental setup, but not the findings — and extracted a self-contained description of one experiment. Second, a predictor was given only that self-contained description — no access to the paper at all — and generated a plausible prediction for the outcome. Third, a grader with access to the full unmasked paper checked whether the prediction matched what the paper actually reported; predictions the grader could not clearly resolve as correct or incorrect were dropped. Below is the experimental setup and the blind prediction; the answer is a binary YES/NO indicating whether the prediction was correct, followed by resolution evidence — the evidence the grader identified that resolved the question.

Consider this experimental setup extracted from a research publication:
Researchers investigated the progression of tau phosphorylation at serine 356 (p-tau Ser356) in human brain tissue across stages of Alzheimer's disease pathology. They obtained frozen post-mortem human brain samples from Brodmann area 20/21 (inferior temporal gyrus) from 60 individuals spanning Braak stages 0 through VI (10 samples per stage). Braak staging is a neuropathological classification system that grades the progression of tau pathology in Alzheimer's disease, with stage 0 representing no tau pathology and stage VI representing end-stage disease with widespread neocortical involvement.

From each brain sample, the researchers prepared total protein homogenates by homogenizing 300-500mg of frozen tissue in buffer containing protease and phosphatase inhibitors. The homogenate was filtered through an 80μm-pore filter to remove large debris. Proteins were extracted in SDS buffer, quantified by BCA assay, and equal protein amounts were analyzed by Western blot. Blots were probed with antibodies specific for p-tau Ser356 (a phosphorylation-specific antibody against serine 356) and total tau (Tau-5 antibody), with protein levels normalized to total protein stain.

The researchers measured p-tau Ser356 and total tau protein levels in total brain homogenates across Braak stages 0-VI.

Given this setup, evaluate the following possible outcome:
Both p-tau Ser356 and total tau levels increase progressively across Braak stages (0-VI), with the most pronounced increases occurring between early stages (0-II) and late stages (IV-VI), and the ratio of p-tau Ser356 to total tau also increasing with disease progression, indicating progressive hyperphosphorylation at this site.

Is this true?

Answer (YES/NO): NO